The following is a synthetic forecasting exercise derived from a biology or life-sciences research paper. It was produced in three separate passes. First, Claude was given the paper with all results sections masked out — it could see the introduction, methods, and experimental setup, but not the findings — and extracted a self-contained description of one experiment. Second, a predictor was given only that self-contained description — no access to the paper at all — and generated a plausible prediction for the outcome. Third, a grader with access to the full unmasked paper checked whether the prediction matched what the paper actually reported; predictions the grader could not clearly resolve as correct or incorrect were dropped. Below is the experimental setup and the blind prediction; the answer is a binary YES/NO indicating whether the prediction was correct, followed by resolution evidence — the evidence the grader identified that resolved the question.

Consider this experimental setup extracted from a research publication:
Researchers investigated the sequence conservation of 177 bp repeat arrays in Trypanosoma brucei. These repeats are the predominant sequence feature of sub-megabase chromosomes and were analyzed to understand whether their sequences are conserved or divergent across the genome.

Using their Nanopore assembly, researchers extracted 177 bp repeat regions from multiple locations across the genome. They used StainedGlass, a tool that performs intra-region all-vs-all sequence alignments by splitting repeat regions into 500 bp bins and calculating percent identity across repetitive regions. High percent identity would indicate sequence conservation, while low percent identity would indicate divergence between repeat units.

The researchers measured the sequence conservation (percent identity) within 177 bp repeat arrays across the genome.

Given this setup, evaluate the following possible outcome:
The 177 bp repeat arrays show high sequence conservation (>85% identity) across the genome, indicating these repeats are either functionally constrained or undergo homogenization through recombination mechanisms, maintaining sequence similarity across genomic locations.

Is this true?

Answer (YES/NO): YES